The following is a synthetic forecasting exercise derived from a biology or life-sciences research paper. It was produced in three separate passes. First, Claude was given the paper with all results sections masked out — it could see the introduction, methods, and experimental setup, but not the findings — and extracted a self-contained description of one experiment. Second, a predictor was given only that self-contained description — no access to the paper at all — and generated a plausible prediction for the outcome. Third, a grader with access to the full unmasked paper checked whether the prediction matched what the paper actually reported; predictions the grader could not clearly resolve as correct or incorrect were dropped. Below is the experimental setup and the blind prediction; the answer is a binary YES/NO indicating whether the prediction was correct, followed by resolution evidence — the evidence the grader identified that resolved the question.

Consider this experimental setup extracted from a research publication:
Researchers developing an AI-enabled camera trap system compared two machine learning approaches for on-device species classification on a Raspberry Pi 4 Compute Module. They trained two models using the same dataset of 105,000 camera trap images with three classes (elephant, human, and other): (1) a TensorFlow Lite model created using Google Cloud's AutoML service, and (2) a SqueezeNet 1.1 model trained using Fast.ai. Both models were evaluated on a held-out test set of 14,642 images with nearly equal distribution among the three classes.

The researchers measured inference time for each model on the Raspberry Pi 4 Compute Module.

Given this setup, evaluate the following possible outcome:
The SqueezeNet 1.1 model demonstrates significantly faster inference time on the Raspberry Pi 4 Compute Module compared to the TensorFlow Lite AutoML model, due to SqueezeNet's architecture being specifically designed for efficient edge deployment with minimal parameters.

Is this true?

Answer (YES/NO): NO